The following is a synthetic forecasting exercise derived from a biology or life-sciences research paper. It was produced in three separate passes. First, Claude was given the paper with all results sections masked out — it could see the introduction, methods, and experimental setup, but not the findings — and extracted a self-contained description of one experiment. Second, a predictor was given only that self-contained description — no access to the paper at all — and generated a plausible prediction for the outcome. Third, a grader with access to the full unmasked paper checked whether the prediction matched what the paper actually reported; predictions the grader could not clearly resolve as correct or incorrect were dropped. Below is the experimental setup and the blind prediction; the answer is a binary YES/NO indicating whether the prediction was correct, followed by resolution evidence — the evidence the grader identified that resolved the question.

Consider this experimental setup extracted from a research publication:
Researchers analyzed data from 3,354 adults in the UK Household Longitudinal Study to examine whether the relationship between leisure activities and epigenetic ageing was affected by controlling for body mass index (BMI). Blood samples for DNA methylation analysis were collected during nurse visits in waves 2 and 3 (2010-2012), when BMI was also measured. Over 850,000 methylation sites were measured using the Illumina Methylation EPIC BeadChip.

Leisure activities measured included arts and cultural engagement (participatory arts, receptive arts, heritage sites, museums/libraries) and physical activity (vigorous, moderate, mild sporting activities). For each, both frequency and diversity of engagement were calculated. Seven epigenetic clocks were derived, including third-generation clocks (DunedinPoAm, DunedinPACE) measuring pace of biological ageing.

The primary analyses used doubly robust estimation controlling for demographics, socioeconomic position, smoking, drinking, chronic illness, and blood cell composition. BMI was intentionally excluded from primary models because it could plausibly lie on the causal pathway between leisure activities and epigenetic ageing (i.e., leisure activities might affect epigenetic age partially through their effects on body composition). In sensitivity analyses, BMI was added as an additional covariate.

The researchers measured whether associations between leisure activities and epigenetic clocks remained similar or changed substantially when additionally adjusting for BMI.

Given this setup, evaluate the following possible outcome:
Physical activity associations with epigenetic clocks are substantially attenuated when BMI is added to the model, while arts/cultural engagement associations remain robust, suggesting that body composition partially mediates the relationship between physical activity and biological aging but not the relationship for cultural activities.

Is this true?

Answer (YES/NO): NO